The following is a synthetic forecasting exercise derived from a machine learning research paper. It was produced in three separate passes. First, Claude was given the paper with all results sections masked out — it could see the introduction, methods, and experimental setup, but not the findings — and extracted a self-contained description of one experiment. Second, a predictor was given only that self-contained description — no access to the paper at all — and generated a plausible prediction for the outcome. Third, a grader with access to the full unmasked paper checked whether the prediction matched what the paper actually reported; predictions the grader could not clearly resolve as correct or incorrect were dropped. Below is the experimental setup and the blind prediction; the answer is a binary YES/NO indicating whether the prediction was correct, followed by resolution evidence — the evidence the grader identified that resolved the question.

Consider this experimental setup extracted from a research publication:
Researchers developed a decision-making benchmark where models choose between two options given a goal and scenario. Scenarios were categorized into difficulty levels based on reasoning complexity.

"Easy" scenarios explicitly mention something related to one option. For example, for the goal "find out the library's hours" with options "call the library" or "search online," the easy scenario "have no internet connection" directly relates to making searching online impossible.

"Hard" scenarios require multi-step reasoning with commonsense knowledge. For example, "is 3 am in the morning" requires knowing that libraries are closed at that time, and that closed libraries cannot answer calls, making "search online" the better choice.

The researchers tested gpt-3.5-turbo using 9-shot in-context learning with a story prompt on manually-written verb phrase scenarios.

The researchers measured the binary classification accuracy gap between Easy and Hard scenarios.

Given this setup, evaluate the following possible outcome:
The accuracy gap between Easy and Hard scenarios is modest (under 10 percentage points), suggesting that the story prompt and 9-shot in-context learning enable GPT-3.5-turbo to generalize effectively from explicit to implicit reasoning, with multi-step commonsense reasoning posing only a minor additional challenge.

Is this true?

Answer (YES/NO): NO